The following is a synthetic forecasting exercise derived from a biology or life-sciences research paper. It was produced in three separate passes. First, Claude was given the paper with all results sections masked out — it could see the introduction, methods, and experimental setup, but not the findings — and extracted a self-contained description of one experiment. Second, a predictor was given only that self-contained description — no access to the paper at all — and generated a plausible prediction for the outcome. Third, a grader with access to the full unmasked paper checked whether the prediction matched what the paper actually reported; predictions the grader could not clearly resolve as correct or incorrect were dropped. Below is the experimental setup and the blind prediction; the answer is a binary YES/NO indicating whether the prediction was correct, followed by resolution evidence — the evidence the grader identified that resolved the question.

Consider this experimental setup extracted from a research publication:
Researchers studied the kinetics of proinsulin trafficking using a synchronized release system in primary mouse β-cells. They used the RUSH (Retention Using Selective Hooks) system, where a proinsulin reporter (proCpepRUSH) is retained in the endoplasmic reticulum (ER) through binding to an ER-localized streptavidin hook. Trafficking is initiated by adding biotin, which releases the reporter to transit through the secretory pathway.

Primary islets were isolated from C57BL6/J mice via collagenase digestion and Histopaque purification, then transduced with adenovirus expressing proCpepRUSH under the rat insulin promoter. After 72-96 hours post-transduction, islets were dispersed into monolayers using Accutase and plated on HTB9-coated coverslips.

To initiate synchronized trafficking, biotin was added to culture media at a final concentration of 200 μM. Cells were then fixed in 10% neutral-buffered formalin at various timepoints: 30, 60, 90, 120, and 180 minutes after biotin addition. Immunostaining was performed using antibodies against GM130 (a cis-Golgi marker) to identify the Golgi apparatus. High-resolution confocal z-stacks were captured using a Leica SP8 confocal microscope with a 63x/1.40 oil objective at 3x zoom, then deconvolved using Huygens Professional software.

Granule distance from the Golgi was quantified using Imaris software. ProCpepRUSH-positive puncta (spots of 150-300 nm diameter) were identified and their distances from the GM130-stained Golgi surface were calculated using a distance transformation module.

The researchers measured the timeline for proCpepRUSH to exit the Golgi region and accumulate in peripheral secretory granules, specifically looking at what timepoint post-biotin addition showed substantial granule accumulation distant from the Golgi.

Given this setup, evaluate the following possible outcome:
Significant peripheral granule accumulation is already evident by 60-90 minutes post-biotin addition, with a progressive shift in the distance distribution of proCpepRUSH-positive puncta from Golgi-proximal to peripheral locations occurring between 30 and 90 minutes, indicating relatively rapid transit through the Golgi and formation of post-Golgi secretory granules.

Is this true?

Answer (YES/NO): NO